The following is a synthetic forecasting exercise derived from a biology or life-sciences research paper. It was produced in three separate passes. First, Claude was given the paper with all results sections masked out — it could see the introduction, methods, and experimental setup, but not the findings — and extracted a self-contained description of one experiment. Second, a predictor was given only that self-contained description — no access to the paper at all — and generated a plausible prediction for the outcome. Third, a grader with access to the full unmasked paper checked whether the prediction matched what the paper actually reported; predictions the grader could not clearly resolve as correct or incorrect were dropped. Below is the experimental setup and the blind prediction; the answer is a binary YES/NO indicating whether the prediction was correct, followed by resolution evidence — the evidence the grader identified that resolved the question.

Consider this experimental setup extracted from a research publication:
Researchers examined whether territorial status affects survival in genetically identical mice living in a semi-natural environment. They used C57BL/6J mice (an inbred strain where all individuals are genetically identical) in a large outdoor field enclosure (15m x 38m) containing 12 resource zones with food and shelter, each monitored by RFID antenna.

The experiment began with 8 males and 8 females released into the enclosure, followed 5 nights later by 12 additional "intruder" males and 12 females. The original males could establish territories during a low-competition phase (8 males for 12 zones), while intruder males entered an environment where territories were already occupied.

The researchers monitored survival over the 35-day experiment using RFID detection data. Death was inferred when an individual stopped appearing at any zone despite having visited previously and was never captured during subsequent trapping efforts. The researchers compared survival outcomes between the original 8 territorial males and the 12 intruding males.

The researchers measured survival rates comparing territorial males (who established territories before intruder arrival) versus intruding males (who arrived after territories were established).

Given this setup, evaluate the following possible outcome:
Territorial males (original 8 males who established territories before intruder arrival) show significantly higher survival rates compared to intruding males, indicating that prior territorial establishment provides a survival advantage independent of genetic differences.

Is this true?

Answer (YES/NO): YES